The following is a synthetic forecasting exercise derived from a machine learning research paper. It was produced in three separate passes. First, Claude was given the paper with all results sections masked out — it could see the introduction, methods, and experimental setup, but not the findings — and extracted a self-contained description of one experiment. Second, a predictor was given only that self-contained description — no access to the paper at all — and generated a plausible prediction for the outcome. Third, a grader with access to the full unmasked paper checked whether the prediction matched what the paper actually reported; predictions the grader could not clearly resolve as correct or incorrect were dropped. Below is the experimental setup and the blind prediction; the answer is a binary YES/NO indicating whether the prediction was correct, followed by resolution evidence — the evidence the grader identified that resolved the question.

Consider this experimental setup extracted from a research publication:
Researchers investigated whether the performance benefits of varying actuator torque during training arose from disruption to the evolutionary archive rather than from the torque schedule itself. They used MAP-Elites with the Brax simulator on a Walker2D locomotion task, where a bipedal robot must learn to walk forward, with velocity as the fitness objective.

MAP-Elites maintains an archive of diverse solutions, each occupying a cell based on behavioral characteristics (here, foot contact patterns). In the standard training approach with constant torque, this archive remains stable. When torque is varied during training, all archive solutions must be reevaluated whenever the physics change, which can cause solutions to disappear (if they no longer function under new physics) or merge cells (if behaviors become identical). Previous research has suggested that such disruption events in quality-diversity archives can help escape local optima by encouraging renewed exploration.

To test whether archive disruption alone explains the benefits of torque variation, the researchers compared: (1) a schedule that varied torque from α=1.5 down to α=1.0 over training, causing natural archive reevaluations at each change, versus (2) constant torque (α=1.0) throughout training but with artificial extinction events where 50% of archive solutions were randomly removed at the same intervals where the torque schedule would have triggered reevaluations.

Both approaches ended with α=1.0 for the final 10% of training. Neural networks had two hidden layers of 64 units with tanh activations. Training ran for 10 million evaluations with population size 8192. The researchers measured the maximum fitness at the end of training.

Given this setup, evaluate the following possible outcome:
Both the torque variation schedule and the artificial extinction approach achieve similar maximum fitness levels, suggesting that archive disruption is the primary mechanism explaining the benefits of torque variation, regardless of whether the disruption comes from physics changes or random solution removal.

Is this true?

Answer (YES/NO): NO